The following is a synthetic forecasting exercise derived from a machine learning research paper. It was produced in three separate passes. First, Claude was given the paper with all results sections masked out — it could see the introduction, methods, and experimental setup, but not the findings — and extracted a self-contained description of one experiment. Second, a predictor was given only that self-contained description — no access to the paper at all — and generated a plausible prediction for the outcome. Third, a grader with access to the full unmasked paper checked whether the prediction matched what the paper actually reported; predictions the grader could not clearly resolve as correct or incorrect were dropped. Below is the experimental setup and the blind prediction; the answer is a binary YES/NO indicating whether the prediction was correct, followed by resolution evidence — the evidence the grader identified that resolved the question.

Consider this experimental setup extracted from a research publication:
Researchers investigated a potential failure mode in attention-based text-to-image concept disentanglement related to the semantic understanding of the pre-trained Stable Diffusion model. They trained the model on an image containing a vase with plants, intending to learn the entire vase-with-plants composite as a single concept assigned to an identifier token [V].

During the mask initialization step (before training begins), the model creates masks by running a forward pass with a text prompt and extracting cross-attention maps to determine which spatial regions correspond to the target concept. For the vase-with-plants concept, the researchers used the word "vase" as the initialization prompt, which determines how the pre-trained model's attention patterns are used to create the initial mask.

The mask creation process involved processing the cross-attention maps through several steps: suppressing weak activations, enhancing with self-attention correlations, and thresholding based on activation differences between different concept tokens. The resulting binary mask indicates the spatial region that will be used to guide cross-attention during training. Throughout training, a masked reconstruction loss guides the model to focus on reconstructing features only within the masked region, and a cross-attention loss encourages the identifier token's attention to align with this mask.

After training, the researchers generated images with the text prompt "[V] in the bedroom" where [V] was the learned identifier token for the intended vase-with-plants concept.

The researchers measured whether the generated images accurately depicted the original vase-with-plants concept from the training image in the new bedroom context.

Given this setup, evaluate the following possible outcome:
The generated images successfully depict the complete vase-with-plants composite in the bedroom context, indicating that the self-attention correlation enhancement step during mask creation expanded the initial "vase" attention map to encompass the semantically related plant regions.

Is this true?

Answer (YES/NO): NO